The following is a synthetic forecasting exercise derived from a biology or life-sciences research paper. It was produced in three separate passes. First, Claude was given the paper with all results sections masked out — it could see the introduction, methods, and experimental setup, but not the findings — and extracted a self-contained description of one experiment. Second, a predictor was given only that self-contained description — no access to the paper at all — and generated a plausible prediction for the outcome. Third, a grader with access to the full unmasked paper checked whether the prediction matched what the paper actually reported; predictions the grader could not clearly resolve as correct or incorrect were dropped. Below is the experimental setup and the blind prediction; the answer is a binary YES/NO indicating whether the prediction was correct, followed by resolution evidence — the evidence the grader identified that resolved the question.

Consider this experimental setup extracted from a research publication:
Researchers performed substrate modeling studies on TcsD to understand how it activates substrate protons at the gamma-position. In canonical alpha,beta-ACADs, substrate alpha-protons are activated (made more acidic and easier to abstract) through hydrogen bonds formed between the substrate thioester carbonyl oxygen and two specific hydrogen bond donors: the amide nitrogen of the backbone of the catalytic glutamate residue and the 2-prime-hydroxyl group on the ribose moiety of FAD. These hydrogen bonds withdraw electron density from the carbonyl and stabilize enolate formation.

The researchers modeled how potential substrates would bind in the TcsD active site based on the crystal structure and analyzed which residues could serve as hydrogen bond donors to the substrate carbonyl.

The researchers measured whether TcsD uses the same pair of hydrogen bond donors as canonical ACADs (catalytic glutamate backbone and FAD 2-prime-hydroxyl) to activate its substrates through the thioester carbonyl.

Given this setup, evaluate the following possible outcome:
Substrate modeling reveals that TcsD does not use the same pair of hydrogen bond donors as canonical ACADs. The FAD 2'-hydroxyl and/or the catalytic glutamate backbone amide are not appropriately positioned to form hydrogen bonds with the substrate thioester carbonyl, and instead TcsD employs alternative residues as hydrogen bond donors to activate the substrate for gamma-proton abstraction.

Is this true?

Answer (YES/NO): YES